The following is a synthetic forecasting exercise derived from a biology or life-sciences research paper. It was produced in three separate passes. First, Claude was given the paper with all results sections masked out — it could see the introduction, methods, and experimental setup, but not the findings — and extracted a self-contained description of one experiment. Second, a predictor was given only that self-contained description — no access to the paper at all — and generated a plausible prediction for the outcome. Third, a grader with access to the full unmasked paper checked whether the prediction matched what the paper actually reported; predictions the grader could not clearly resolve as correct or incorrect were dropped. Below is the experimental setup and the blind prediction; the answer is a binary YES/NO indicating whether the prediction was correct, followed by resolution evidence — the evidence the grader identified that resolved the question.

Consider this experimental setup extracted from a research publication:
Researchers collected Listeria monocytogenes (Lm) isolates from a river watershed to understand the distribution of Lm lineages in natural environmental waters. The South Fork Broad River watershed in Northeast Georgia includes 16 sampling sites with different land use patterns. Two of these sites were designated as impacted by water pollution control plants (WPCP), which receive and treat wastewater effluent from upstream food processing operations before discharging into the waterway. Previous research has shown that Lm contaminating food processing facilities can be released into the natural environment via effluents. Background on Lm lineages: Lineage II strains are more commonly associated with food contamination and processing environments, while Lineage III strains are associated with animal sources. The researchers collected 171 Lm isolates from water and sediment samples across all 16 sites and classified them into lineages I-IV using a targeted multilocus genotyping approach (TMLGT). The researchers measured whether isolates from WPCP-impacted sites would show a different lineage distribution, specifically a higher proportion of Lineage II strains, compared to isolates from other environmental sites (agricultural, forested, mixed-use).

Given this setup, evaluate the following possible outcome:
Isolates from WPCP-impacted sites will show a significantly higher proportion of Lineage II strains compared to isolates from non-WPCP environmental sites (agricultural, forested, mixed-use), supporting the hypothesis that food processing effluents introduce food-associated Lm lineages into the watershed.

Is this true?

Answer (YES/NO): NO